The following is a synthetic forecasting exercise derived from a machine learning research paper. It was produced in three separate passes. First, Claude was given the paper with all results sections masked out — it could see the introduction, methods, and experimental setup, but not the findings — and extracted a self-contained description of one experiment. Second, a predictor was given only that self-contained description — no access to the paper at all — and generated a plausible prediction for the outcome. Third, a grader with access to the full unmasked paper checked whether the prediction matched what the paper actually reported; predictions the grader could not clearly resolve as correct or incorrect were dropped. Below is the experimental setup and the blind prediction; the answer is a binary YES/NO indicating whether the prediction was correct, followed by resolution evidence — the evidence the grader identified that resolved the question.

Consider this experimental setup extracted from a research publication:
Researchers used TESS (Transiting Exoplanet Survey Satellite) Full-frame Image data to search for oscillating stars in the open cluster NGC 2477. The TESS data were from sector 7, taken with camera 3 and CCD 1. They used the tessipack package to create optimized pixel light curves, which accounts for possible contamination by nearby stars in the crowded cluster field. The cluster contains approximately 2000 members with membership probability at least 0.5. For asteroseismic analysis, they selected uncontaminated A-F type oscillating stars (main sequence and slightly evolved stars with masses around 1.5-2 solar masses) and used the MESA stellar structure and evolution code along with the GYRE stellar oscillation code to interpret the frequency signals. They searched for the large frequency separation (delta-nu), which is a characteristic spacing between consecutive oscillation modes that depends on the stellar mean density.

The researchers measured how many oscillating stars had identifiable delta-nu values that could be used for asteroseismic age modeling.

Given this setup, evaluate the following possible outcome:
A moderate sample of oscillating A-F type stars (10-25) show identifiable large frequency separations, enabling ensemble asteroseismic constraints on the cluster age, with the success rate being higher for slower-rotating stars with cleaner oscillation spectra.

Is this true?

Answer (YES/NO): NO